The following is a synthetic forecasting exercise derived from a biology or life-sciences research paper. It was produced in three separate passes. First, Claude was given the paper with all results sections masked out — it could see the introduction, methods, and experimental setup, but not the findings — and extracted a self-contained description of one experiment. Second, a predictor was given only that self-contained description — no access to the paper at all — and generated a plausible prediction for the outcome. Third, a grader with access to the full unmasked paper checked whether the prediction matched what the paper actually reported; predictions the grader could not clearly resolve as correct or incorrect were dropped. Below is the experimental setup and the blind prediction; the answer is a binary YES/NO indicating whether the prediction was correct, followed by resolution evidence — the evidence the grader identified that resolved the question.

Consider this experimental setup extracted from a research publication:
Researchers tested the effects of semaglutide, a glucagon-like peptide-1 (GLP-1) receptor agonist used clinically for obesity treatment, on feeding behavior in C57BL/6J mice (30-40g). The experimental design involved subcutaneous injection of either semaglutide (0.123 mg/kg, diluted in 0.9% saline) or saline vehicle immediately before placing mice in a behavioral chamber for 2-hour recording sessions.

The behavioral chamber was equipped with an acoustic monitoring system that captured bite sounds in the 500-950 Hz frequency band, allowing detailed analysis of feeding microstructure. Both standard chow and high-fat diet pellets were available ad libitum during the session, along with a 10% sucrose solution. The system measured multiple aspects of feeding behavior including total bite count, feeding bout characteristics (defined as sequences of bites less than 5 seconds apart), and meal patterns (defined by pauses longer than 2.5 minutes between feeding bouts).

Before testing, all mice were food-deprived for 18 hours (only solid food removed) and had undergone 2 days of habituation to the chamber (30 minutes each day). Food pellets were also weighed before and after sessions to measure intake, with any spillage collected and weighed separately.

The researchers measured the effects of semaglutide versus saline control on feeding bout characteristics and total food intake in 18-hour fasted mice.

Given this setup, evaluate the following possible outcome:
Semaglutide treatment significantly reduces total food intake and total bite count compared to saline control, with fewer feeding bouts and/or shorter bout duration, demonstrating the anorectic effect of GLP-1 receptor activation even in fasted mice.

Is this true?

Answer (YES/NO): YES